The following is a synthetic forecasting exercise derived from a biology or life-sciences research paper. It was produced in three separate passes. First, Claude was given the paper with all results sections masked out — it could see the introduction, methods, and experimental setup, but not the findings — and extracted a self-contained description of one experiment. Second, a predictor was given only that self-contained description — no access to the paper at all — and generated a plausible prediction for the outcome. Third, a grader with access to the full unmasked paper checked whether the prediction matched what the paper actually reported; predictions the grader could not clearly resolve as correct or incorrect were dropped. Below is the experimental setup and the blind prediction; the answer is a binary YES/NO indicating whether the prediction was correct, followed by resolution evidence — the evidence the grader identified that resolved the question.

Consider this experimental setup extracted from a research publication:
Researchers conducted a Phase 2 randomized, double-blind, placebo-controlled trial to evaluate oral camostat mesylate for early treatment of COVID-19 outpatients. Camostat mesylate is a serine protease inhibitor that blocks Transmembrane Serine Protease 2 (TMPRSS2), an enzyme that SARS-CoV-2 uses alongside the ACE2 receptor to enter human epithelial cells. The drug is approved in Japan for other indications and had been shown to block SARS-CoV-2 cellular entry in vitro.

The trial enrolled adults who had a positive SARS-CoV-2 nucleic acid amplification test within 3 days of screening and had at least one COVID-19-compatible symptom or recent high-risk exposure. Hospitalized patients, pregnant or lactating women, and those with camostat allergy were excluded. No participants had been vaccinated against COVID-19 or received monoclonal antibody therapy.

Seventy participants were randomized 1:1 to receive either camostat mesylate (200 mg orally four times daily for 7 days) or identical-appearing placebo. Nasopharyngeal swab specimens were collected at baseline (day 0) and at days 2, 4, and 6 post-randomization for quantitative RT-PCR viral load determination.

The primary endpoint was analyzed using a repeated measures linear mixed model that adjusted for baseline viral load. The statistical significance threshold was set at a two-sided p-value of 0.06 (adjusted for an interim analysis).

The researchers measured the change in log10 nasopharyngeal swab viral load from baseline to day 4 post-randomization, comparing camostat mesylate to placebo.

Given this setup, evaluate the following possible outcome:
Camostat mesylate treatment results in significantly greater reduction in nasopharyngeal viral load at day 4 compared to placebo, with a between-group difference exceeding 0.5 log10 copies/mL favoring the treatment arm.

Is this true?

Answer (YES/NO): NO